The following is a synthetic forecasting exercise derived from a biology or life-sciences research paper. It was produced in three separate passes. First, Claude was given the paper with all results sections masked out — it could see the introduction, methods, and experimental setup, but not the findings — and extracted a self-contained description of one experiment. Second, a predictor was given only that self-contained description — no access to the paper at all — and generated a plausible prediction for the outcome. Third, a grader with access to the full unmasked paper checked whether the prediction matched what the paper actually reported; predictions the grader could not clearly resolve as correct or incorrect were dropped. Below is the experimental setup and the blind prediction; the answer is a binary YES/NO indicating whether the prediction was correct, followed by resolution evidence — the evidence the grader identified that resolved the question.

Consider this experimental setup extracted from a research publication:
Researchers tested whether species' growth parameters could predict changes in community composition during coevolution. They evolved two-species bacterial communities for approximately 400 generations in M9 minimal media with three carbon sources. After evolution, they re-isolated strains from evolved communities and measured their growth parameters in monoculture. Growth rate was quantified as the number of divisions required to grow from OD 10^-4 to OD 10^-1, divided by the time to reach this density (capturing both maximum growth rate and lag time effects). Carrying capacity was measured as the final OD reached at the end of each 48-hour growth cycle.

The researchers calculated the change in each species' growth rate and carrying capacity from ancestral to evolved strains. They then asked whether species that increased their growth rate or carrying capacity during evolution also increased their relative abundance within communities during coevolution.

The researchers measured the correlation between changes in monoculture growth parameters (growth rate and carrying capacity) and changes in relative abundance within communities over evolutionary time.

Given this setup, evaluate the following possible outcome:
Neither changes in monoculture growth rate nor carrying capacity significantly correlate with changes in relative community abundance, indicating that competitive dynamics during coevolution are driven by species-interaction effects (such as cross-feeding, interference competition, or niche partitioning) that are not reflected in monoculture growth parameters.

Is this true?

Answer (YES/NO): YES